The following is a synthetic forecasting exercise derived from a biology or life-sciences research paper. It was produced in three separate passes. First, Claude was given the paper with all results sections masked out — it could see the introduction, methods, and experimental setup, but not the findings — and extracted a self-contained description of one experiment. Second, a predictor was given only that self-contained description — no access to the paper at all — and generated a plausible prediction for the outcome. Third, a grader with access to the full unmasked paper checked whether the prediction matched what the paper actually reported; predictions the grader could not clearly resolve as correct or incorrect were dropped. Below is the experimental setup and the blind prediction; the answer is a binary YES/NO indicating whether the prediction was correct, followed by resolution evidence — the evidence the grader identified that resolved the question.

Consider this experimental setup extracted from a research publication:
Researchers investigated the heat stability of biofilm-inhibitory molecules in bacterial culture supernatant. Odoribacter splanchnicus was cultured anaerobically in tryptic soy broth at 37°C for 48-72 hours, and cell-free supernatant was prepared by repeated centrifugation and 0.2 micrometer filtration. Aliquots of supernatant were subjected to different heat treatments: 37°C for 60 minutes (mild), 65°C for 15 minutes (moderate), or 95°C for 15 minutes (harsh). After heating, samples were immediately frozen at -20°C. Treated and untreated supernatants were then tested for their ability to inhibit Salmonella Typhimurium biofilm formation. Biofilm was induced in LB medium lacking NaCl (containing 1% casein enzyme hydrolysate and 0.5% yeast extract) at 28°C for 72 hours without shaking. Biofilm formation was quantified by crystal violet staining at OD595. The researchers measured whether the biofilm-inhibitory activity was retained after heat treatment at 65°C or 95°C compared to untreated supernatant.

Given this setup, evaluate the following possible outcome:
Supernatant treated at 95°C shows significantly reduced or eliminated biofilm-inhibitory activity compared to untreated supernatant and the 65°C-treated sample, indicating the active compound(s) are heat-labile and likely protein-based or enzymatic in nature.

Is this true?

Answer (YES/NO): NO